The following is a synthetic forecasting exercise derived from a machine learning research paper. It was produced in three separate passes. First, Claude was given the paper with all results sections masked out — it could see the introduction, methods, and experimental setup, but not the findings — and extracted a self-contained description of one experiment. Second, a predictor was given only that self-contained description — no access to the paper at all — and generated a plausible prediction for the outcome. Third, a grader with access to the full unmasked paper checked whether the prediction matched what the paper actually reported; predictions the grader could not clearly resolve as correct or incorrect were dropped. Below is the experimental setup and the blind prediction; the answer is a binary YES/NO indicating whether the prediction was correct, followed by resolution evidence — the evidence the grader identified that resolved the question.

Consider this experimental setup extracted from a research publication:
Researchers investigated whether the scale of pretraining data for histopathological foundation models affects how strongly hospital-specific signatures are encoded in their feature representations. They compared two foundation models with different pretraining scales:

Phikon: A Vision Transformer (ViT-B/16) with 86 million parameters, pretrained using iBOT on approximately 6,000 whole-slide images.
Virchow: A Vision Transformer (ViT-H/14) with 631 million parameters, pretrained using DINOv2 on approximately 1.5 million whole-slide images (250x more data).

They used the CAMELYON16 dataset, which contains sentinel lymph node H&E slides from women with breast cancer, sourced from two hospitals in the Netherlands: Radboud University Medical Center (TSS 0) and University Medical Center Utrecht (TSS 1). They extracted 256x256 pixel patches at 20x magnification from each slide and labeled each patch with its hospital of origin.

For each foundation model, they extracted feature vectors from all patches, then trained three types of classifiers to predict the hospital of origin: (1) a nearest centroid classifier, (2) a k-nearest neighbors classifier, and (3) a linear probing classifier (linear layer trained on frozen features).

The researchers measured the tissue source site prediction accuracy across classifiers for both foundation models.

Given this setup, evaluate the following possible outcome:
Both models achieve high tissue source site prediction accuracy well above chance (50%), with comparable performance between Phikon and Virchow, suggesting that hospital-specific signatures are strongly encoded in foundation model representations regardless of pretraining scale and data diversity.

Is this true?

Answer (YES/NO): NO